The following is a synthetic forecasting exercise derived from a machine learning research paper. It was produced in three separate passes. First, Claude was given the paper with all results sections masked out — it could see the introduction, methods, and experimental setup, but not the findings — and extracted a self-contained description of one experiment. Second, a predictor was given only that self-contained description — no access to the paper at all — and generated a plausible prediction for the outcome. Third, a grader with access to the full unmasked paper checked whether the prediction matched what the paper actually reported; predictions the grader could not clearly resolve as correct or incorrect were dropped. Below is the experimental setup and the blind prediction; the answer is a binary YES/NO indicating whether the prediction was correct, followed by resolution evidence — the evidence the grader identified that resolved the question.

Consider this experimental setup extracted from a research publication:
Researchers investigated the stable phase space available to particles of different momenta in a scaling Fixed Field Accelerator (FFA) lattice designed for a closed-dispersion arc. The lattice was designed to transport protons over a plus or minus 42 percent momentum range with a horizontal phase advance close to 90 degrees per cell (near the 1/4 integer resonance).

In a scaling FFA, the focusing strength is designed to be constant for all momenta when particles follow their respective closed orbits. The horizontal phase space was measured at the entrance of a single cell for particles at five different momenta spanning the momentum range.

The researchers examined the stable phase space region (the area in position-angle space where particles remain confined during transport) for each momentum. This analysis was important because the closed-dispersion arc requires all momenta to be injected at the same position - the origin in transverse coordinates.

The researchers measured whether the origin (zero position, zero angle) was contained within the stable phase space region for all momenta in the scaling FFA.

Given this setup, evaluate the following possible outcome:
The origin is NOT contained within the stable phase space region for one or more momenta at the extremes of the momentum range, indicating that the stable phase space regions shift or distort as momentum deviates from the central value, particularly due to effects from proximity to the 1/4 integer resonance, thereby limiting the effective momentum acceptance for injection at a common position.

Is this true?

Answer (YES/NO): YES